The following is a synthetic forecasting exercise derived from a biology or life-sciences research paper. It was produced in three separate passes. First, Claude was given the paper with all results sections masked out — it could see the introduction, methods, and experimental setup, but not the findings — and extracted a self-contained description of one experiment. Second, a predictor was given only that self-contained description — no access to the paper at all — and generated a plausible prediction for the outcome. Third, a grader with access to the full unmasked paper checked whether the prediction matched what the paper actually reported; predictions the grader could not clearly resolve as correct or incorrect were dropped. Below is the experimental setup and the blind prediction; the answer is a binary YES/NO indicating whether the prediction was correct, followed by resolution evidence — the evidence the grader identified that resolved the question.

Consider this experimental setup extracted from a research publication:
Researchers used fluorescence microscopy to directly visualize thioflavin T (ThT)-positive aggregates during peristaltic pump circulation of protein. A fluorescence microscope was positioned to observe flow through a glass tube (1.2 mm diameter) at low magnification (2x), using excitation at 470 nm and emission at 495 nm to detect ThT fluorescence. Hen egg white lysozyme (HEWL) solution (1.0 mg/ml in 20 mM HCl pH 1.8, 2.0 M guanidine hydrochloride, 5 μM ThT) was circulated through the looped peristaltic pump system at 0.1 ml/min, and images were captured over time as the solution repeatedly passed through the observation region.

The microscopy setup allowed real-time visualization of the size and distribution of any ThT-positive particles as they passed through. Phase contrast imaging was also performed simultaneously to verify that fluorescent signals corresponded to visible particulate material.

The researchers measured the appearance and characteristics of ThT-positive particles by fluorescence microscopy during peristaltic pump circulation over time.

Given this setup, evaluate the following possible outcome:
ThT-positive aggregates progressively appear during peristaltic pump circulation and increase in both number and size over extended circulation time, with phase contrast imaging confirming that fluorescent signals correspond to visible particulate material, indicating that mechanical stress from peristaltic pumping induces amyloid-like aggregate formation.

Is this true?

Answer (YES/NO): YES